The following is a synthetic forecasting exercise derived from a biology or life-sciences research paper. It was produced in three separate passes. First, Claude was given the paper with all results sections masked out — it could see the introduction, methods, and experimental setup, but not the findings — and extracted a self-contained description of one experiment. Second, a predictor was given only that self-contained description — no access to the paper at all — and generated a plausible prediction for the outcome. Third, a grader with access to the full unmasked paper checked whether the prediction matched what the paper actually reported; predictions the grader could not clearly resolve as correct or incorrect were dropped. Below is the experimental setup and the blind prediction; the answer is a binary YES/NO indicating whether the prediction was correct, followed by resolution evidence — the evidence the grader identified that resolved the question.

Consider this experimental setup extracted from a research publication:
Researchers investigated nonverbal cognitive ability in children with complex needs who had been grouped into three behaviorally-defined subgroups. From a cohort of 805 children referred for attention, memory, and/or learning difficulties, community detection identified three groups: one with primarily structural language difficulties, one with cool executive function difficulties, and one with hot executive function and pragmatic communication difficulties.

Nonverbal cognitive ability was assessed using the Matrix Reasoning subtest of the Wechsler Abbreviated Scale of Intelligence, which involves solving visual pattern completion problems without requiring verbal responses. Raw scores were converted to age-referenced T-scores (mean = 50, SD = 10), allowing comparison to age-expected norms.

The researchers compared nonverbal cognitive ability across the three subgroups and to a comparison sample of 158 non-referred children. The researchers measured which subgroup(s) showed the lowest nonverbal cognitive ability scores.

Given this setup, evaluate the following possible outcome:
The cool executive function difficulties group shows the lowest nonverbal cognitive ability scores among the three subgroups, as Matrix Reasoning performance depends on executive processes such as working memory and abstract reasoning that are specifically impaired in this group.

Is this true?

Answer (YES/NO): NO